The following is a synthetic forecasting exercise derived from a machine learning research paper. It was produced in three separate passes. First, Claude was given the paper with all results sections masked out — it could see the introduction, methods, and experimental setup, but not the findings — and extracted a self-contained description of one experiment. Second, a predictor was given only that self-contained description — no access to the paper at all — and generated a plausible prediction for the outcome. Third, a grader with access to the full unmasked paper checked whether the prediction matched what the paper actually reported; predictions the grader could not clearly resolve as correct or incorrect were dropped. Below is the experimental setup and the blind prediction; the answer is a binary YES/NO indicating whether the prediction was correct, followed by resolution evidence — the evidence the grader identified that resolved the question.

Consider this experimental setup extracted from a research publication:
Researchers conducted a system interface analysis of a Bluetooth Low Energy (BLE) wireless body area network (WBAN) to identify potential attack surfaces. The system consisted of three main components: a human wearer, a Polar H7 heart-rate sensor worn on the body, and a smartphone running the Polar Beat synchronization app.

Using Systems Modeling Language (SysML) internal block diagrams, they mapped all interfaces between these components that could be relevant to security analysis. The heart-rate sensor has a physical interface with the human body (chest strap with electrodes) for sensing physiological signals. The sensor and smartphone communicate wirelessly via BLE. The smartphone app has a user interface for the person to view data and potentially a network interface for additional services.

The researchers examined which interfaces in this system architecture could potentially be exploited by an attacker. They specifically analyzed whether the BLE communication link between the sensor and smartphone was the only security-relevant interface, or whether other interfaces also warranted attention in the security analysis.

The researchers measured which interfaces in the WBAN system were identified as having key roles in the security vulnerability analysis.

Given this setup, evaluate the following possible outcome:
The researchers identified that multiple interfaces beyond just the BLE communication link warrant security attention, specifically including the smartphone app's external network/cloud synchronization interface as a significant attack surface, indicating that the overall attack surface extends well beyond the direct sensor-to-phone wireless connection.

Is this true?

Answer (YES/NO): NO